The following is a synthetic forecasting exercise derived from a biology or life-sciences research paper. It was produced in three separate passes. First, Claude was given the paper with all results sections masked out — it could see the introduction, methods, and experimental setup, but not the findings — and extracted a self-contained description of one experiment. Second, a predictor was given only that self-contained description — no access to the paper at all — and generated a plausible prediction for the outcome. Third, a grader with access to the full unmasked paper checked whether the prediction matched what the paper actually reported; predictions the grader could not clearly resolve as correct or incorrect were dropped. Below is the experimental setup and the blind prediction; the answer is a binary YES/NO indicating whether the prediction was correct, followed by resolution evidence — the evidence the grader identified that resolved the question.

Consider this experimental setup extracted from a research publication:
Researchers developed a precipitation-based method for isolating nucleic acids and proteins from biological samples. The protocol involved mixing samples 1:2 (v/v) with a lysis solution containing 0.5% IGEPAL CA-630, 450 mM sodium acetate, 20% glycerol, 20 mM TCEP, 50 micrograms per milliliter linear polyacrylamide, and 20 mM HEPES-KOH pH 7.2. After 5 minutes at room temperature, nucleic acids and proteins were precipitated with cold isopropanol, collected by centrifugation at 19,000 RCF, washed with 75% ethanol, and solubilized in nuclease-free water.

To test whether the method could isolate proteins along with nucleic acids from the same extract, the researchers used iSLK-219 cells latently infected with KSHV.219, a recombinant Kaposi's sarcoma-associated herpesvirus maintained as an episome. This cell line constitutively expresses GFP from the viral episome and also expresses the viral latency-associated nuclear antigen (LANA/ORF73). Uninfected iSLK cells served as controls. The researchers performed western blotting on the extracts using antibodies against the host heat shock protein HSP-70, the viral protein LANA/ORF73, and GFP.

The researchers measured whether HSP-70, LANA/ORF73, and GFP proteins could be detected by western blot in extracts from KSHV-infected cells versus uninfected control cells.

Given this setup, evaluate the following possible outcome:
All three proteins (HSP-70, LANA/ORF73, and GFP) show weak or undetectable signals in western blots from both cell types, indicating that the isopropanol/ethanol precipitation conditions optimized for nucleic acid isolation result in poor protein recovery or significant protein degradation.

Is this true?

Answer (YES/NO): NO